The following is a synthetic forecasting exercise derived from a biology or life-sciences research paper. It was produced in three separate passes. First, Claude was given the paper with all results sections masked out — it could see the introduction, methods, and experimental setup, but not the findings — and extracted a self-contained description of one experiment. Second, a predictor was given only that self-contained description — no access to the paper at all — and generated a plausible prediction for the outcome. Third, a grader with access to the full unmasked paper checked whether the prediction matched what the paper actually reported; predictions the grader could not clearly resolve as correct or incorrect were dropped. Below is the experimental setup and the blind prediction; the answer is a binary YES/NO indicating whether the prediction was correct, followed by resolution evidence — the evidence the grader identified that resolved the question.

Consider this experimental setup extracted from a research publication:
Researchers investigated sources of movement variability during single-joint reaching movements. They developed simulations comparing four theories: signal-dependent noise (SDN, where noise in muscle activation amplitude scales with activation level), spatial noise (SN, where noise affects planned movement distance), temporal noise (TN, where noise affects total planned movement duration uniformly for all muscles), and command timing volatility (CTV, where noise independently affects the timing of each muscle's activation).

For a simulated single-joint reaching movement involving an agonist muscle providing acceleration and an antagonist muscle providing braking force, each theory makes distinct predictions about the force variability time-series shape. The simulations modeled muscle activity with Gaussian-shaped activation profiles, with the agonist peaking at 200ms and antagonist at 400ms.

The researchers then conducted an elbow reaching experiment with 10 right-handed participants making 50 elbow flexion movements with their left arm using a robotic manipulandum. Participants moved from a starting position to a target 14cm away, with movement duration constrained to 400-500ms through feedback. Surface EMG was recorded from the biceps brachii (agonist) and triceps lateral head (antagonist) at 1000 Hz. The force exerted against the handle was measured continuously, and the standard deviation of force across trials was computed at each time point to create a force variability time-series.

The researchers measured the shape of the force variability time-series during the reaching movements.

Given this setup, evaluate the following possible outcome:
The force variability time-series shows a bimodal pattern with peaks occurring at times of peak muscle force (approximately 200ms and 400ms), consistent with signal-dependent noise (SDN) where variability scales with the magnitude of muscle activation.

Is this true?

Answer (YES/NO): NO